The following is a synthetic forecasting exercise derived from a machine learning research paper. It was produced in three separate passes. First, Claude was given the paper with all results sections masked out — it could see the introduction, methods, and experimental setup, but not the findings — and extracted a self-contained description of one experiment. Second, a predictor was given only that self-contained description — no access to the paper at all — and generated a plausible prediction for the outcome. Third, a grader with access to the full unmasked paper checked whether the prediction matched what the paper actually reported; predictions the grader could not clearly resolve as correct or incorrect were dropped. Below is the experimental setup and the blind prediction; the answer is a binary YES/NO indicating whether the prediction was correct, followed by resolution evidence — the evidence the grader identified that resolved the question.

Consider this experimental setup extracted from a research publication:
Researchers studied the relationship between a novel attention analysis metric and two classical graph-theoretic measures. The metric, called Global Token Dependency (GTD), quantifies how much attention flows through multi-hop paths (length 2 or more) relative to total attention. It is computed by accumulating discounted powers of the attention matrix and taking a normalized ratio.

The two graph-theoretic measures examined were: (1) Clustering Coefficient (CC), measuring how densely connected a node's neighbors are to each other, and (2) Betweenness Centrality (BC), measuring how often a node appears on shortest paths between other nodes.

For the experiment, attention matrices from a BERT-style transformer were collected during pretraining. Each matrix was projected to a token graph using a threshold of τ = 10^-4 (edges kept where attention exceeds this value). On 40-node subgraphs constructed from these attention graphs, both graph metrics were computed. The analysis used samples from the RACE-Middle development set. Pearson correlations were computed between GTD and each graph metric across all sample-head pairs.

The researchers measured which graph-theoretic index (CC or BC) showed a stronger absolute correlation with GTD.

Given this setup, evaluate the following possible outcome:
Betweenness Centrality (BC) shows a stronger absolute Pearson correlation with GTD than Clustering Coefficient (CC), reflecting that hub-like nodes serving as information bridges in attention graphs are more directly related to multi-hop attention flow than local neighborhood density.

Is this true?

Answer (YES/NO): NO